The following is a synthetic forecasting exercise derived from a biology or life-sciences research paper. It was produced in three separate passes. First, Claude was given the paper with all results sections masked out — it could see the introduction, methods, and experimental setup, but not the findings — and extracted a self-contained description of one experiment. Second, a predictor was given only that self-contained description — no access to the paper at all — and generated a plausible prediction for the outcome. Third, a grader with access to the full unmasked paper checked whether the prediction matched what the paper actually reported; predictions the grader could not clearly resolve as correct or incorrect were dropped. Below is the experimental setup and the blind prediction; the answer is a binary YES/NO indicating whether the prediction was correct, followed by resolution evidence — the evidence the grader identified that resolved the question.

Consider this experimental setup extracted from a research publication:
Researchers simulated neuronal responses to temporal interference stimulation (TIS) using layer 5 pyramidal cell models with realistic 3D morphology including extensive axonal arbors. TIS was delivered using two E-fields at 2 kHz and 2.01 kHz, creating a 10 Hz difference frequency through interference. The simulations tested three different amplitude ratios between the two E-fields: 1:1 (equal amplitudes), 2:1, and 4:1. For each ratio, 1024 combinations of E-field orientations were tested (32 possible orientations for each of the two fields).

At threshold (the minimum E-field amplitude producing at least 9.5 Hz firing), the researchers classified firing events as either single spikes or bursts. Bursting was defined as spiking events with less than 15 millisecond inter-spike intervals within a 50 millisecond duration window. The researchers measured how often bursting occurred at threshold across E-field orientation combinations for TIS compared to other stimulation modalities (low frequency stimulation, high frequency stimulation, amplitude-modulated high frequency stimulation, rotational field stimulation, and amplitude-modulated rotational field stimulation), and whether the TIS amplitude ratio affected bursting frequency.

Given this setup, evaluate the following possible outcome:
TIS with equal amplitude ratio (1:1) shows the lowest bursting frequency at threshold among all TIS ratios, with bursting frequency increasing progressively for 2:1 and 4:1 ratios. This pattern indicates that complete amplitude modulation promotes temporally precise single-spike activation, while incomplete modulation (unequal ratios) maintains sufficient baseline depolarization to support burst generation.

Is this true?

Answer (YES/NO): NO